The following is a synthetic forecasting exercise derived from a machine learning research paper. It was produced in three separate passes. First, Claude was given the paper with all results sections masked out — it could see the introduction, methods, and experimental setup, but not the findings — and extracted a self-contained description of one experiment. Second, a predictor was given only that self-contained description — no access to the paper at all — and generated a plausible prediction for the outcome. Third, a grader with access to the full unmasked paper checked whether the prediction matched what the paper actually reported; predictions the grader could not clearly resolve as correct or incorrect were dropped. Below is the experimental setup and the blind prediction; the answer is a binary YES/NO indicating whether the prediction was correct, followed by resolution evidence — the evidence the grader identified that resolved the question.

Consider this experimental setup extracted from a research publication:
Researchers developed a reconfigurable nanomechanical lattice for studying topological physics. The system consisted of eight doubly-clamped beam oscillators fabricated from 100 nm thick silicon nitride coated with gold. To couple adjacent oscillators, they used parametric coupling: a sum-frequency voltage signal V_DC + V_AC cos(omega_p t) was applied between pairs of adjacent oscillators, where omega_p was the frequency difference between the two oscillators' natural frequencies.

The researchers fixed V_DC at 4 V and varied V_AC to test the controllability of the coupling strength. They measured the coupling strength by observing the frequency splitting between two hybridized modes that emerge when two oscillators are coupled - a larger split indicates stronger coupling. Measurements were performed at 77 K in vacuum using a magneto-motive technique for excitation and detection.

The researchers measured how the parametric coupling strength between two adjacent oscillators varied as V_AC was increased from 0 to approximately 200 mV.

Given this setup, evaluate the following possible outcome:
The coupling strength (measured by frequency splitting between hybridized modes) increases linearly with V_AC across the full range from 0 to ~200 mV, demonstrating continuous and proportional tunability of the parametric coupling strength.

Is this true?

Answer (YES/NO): YES